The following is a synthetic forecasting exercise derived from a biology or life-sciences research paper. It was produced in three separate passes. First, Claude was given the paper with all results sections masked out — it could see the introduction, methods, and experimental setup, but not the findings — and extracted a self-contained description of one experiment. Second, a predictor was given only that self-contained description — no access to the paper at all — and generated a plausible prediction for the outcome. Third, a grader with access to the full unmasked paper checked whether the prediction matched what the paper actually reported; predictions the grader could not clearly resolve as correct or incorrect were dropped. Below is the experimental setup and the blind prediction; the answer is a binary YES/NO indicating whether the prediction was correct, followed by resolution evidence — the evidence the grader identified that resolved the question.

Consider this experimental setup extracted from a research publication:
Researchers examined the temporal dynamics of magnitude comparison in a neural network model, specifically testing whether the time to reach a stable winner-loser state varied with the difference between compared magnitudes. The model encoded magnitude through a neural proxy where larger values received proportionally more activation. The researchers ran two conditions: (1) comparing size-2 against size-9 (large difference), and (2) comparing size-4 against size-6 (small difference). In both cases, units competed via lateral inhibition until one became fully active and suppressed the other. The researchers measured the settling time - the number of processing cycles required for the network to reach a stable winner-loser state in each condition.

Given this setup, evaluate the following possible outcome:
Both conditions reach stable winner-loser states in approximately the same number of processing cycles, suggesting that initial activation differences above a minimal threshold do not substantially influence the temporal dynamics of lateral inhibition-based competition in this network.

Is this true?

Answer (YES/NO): NO